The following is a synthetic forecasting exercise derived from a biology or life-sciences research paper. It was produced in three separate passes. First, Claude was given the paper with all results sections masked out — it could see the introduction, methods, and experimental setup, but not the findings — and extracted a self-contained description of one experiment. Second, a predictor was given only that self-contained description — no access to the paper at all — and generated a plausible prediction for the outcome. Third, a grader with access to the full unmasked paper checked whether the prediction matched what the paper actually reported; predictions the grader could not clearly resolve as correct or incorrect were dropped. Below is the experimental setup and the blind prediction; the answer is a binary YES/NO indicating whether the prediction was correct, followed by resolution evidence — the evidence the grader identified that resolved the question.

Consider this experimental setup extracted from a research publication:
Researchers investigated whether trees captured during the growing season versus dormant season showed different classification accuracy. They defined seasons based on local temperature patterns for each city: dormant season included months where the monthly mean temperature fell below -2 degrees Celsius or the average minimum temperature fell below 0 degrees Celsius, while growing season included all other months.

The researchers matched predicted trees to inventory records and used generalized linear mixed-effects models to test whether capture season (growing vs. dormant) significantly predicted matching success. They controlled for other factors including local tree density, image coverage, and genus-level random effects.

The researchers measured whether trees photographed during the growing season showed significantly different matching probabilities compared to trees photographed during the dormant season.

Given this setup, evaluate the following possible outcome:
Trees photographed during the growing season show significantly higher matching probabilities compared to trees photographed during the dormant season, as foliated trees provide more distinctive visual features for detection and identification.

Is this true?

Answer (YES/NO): NO